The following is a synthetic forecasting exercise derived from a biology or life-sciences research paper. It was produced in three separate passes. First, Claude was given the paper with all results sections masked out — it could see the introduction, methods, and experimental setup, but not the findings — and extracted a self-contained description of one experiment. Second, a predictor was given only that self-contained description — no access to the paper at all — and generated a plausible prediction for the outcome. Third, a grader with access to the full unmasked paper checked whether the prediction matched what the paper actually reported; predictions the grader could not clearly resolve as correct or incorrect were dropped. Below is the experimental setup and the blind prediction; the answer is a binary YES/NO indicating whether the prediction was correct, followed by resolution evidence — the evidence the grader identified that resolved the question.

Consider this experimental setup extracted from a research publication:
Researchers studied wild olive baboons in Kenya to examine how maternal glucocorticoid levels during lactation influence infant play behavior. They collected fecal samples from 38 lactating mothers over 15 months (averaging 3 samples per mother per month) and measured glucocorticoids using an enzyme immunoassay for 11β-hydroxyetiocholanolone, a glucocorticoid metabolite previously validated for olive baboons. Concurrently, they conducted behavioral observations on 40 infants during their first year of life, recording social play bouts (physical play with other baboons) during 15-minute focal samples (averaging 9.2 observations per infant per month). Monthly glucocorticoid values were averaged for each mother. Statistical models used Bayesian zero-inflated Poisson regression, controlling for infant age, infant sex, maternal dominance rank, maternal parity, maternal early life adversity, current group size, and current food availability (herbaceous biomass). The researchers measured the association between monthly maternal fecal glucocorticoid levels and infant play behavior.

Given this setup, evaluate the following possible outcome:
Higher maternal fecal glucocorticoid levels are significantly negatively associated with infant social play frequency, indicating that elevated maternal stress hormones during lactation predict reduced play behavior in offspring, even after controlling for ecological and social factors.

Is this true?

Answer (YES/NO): YES